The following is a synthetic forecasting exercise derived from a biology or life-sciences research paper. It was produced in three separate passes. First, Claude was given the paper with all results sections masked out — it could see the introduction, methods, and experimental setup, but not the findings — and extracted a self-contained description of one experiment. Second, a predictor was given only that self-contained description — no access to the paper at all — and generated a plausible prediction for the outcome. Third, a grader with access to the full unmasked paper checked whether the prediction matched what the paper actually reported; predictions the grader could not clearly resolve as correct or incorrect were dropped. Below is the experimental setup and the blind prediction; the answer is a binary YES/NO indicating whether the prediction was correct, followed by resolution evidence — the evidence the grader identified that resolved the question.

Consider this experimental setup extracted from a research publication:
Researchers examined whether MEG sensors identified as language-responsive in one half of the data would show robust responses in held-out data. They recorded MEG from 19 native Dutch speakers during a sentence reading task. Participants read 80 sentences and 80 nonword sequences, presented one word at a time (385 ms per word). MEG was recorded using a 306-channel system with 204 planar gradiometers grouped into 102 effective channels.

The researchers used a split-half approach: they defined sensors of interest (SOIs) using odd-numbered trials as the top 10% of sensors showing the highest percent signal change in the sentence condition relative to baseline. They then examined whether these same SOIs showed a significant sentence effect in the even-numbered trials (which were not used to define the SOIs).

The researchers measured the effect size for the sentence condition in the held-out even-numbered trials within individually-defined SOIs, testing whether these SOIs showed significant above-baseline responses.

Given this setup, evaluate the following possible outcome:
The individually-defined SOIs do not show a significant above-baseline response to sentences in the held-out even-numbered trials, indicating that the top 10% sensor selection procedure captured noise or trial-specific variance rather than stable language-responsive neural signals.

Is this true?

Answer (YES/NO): NO